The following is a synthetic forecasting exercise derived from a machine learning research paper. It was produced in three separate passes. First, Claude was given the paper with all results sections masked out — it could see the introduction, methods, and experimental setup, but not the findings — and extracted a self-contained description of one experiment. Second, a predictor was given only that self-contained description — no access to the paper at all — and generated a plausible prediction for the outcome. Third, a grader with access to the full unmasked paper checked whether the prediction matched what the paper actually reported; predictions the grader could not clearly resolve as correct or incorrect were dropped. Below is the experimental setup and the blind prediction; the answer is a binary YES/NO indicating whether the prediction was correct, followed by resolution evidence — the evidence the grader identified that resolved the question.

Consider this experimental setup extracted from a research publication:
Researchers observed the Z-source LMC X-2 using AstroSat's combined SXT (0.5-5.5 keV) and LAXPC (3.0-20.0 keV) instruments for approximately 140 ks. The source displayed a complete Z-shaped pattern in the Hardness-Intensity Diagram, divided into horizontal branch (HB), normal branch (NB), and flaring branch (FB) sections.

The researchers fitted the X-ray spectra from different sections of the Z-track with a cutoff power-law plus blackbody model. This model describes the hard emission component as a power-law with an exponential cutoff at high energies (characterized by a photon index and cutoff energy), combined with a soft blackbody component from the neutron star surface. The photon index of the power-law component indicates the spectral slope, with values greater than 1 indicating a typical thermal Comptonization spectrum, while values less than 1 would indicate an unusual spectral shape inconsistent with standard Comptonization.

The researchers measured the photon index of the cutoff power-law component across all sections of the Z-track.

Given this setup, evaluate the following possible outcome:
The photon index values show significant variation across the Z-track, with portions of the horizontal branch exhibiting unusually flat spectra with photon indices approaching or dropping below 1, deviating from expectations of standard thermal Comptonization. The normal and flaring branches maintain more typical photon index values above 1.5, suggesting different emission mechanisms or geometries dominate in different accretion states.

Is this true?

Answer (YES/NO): NO